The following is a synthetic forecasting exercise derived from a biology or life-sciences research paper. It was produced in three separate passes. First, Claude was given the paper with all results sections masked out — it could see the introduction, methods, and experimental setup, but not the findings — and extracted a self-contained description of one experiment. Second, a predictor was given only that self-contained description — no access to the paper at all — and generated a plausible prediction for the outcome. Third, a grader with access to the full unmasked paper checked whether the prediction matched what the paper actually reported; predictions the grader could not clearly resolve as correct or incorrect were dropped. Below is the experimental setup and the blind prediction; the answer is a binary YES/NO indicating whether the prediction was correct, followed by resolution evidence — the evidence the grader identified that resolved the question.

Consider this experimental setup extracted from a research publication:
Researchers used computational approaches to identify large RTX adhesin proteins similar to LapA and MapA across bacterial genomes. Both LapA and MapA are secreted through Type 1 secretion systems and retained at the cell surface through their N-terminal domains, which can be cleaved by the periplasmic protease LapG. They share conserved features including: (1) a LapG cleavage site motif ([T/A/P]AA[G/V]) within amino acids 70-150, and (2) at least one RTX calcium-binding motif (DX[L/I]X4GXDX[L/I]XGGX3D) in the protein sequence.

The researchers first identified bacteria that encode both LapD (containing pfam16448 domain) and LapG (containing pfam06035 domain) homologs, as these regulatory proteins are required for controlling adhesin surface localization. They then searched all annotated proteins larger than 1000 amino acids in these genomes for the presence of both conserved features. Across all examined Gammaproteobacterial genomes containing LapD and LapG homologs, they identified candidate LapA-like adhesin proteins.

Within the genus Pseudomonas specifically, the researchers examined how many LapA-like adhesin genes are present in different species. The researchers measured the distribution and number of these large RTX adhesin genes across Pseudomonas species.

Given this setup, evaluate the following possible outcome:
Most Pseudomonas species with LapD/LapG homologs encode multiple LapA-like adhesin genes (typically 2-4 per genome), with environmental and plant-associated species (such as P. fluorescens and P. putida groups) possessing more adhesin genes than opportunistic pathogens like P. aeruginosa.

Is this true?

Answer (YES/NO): NO